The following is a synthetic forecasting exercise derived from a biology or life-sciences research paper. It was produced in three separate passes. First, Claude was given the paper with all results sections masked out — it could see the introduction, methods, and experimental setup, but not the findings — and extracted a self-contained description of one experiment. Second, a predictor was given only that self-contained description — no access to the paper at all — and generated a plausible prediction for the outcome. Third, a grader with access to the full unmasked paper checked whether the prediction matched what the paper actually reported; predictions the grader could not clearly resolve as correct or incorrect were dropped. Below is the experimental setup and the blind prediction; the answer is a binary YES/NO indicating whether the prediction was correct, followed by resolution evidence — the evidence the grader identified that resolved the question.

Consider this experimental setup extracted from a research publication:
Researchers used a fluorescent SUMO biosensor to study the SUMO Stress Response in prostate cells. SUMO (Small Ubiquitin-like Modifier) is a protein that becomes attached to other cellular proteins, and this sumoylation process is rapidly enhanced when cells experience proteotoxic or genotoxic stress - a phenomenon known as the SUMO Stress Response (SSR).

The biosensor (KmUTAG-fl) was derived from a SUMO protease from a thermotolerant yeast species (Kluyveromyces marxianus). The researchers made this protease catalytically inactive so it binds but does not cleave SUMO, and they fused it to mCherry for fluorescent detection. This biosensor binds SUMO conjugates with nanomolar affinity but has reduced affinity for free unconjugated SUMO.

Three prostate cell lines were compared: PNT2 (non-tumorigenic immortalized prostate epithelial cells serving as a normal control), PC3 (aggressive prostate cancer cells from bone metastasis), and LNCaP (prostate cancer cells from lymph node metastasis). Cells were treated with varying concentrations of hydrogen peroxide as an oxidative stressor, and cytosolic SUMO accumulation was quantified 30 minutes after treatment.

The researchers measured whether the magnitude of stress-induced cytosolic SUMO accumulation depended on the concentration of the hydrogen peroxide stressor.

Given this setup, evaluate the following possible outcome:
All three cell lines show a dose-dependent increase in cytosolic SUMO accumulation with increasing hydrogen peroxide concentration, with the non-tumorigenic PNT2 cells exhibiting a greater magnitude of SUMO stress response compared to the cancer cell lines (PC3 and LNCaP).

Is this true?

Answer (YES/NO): NO